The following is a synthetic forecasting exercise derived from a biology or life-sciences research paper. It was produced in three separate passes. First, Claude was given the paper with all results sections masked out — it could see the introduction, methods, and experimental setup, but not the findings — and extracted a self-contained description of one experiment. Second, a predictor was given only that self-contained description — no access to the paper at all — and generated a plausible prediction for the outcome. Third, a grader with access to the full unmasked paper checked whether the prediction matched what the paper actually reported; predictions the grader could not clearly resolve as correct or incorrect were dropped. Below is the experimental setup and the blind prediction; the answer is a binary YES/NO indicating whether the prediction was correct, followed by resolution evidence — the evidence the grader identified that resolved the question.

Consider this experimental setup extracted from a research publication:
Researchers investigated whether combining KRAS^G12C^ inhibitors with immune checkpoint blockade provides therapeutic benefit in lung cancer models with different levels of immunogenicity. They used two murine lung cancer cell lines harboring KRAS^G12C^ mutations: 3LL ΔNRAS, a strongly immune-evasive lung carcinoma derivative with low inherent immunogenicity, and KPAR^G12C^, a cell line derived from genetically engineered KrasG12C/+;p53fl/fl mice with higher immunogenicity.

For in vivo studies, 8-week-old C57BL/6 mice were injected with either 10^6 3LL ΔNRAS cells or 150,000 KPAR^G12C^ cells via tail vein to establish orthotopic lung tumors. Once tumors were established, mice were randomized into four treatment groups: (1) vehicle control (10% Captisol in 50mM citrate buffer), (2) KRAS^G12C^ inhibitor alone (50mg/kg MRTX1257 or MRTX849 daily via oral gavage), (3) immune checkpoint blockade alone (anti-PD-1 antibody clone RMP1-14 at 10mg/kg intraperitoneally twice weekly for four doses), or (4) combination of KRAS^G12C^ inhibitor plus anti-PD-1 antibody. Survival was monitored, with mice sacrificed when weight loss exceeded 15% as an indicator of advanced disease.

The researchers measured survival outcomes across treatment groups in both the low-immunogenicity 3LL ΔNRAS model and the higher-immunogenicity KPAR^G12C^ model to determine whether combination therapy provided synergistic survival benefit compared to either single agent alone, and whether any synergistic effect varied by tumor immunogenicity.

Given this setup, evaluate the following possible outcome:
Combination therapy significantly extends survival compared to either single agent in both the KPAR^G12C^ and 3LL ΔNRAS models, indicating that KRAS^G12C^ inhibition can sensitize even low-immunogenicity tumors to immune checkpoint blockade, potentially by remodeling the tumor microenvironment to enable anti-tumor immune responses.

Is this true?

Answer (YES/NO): NO